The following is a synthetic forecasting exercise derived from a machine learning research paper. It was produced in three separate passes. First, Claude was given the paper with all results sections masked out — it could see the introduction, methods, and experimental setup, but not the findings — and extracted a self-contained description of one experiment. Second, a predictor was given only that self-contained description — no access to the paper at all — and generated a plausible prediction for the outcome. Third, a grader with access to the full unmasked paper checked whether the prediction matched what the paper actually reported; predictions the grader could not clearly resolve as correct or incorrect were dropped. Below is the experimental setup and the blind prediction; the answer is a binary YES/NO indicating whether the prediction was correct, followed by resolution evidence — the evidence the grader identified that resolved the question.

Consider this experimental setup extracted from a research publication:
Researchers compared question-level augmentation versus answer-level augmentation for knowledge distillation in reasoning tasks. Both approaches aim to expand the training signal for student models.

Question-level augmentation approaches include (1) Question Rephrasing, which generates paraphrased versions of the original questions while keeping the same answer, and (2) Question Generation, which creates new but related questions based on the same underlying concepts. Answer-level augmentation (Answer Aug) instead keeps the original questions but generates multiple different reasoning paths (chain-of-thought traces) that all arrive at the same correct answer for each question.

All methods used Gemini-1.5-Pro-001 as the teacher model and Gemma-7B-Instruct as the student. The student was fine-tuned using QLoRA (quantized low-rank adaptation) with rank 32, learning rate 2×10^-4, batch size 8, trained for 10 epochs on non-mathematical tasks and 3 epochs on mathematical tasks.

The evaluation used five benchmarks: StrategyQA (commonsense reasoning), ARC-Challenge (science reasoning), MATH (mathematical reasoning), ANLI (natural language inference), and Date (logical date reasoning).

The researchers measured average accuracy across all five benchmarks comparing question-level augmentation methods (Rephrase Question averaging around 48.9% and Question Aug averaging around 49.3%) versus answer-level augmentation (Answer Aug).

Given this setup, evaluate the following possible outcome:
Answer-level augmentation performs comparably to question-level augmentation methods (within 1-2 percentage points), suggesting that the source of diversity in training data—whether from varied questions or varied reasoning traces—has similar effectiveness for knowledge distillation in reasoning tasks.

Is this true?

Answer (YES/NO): NO